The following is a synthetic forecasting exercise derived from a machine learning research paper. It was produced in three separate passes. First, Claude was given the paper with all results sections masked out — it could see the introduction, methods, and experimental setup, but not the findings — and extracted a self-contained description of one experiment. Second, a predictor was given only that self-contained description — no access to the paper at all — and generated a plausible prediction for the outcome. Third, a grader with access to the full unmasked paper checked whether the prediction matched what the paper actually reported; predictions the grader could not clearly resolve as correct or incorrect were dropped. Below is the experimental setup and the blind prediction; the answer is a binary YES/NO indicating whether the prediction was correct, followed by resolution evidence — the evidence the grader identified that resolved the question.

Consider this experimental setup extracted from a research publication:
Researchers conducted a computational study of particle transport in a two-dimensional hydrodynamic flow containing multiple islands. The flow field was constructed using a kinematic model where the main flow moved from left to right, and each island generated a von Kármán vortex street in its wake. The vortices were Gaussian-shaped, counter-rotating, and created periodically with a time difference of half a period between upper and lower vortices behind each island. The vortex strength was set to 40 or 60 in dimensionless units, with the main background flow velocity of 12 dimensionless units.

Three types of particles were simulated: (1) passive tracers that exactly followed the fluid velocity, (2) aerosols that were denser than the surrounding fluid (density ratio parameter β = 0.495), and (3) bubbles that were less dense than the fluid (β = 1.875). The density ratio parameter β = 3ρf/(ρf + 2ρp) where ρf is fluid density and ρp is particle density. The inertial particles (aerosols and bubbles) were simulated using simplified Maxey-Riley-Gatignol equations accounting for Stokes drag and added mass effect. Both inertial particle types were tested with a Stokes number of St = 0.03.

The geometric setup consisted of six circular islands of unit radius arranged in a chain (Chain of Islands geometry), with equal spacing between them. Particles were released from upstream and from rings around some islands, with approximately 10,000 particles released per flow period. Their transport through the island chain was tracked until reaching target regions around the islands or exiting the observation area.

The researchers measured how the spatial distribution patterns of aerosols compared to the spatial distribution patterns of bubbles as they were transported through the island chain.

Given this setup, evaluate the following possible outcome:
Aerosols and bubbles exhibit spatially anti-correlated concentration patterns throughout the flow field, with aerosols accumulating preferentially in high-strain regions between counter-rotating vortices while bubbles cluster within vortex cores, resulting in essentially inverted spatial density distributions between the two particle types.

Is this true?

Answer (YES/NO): NO